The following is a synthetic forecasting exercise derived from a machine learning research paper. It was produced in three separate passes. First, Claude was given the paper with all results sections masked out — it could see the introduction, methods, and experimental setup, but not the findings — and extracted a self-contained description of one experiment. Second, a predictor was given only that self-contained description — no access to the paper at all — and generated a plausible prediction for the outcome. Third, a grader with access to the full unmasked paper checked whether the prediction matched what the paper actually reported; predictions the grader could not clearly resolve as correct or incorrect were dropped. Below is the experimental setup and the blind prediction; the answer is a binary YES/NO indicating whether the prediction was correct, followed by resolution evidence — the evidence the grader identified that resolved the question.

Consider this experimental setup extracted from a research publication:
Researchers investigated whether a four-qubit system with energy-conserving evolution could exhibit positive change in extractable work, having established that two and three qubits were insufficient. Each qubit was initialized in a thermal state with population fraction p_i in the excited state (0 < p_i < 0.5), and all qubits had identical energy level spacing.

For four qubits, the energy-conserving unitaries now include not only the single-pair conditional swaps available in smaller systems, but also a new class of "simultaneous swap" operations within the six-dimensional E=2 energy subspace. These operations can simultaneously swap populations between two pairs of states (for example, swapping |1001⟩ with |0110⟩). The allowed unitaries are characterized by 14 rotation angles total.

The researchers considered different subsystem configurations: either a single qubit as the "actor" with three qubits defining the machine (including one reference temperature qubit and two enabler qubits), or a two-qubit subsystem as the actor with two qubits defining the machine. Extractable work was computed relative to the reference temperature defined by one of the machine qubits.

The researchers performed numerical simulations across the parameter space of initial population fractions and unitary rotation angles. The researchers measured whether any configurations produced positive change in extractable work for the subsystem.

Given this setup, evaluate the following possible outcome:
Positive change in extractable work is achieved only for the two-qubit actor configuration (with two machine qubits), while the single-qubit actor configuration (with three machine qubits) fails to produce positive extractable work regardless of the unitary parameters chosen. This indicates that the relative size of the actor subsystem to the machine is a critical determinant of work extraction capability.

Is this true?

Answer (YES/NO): NO